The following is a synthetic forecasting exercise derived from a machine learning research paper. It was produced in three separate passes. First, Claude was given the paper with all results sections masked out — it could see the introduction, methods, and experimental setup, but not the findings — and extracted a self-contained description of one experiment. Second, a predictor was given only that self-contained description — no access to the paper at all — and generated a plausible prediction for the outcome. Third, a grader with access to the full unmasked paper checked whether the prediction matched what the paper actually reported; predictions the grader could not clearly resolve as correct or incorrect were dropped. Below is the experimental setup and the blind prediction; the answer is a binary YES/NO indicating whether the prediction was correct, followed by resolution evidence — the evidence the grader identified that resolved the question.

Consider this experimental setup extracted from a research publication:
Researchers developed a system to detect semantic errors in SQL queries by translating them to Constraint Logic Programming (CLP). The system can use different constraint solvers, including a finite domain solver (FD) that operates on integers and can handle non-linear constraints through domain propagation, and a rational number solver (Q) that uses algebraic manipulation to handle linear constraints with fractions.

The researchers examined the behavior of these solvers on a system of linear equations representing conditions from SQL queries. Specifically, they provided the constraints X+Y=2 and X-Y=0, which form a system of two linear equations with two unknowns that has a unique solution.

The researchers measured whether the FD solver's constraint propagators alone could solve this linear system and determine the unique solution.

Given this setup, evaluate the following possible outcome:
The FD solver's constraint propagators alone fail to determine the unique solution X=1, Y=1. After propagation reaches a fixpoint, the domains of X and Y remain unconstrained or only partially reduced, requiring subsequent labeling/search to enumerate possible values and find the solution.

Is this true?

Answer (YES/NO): YES